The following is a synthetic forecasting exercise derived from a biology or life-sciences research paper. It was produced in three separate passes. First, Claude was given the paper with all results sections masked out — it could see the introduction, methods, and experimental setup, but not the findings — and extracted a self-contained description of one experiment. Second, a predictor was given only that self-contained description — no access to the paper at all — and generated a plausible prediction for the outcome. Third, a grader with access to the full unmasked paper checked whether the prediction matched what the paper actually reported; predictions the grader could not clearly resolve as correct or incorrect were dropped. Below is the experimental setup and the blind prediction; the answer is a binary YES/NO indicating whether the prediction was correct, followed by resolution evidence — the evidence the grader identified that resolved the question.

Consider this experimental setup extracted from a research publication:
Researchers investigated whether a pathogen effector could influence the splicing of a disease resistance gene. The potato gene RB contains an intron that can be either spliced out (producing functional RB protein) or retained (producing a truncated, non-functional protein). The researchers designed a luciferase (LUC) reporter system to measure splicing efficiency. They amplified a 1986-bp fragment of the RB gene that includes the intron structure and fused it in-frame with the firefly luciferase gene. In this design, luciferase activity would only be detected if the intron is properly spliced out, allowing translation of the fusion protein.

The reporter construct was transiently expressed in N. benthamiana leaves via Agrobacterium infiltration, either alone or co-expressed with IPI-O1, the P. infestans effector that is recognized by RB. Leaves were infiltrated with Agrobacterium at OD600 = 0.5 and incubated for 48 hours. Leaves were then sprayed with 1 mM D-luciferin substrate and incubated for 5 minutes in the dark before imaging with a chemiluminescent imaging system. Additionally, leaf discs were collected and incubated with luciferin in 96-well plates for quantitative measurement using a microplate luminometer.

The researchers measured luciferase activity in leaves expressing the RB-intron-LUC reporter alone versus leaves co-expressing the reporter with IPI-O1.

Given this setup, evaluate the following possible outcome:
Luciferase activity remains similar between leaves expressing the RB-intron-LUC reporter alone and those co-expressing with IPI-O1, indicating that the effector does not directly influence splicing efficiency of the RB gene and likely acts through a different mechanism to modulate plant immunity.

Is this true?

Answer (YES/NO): NO